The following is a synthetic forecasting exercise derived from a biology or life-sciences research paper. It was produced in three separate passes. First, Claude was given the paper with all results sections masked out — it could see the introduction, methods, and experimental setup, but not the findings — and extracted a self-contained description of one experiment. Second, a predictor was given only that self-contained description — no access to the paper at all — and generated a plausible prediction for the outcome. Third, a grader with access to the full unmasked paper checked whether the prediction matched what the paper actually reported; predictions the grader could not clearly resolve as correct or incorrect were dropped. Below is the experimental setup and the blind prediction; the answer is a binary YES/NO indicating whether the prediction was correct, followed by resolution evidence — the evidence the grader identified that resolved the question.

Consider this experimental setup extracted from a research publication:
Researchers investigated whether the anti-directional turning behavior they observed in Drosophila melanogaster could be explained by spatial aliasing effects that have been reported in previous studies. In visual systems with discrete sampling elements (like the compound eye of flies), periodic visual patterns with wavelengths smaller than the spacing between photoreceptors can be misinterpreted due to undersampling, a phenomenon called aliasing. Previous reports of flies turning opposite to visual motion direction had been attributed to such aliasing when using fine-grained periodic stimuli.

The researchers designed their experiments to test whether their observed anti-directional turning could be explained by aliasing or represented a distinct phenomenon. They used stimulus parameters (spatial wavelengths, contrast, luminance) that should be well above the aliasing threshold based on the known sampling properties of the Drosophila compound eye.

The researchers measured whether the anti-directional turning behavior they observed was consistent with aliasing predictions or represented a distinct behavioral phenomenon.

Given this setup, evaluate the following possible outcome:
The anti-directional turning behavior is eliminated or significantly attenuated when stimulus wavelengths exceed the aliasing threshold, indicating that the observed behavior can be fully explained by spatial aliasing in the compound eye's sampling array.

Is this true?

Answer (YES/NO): NO